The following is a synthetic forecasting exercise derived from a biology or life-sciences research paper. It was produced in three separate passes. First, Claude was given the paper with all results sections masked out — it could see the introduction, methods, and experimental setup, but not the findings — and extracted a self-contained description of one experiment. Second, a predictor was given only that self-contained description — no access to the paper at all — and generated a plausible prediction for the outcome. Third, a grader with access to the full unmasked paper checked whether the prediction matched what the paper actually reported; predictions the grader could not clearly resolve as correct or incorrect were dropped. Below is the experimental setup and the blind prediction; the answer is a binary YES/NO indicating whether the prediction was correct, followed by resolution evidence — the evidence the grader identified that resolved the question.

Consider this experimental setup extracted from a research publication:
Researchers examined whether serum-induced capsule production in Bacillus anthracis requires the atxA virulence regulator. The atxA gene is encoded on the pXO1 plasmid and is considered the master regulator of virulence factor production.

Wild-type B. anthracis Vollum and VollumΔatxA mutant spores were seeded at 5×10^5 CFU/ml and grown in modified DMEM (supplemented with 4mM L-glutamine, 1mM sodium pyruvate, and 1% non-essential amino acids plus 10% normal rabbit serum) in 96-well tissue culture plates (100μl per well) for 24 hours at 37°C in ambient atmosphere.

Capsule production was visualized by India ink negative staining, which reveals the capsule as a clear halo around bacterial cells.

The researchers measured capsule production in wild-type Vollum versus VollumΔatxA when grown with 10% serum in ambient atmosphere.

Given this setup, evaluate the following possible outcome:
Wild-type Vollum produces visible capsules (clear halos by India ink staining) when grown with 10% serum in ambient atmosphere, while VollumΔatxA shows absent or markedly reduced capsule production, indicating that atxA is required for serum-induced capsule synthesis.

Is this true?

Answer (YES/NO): YES